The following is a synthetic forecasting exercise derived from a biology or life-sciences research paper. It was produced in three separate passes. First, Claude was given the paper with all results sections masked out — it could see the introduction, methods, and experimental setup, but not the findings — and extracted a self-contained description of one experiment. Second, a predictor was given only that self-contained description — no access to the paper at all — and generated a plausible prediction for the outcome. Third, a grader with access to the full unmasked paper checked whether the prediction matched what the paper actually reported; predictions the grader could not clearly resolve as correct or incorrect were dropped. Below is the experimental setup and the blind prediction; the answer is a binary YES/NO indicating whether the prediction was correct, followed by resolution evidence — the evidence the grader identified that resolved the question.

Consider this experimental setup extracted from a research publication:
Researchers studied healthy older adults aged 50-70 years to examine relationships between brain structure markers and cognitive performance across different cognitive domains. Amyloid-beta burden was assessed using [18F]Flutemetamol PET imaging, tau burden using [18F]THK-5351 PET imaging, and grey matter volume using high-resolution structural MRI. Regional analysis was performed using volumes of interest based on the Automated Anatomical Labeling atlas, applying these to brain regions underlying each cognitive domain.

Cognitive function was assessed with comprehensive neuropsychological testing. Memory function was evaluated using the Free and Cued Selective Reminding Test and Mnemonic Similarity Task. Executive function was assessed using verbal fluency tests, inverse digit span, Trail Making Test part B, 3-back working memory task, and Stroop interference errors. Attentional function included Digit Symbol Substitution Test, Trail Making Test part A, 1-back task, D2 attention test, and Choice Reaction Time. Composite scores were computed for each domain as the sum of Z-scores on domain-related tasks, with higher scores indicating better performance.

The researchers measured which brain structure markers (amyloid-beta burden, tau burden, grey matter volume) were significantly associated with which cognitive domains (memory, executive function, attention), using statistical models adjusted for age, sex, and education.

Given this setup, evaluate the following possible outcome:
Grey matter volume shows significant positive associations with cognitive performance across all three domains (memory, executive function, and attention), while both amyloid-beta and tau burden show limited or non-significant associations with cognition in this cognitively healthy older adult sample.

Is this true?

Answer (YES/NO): NO